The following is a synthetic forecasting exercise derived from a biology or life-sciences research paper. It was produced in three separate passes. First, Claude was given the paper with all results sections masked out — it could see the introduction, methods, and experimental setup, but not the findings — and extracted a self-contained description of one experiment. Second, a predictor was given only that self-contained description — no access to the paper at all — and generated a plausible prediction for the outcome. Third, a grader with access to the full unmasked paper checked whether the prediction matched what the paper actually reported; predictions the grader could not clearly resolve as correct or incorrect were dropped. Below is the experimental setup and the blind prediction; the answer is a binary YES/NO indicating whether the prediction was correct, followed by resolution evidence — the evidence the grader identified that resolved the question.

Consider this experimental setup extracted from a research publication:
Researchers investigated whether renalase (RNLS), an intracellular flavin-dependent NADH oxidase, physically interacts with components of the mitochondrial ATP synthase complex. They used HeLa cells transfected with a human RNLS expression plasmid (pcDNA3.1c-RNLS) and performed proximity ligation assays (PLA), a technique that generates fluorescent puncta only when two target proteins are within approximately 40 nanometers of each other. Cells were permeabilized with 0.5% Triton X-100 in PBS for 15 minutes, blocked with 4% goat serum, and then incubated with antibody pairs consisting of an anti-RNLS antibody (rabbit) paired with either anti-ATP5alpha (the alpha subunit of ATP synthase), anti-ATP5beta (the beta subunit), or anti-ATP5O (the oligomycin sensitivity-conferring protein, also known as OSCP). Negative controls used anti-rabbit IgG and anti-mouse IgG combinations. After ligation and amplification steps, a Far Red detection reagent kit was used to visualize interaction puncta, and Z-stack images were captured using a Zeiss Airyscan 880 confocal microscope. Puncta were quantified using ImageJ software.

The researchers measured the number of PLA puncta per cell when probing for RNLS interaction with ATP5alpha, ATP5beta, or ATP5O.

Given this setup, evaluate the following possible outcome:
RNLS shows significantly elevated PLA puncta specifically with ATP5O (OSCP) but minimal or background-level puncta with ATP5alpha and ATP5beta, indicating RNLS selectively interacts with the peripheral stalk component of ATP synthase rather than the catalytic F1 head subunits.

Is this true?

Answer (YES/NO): NO